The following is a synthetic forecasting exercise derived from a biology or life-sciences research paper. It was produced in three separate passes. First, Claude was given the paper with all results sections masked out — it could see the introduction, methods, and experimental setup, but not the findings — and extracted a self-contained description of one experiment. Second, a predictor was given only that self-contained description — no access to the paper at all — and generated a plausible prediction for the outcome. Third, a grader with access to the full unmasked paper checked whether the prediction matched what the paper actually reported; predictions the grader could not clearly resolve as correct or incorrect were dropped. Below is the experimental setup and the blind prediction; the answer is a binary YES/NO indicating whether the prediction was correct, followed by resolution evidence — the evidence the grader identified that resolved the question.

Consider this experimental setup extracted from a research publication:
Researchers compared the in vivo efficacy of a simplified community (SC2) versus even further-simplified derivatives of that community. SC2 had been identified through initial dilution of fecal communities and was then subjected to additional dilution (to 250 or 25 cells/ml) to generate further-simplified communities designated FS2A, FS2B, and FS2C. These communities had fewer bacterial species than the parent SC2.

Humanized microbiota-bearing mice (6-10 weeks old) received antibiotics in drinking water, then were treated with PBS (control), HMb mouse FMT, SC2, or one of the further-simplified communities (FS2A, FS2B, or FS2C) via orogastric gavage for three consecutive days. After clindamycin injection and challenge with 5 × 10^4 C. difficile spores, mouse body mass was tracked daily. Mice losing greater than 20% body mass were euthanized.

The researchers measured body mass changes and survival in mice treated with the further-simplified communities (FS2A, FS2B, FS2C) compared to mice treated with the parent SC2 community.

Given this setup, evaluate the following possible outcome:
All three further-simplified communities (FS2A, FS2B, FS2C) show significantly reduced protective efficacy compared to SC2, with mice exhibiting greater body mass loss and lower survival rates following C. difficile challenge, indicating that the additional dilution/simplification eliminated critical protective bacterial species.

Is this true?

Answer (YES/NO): NO